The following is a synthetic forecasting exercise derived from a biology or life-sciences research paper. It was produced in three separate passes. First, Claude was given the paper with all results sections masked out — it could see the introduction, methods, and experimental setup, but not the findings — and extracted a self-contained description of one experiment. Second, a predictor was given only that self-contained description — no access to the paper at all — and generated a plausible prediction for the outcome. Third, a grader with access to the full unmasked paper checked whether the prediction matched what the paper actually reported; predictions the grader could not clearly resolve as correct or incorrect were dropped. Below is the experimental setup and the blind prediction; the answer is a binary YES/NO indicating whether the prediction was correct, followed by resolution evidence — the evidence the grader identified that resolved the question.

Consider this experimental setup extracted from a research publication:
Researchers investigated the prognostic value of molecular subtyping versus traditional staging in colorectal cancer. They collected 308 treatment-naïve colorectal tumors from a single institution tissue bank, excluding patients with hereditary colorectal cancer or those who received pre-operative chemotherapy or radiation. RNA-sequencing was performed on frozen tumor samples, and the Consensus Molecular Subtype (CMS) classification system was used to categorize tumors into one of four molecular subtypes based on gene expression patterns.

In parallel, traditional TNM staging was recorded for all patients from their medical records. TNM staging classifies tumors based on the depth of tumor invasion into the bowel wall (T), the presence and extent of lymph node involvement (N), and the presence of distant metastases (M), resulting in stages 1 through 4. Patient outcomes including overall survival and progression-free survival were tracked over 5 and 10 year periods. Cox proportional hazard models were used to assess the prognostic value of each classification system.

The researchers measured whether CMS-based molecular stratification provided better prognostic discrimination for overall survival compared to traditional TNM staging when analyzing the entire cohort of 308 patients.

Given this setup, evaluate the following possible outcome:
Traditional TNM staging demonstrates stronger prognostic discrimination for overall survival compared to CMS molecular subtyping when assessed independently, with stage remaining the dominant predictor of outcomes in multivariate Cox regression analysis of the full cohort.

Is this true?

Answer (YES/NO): YES